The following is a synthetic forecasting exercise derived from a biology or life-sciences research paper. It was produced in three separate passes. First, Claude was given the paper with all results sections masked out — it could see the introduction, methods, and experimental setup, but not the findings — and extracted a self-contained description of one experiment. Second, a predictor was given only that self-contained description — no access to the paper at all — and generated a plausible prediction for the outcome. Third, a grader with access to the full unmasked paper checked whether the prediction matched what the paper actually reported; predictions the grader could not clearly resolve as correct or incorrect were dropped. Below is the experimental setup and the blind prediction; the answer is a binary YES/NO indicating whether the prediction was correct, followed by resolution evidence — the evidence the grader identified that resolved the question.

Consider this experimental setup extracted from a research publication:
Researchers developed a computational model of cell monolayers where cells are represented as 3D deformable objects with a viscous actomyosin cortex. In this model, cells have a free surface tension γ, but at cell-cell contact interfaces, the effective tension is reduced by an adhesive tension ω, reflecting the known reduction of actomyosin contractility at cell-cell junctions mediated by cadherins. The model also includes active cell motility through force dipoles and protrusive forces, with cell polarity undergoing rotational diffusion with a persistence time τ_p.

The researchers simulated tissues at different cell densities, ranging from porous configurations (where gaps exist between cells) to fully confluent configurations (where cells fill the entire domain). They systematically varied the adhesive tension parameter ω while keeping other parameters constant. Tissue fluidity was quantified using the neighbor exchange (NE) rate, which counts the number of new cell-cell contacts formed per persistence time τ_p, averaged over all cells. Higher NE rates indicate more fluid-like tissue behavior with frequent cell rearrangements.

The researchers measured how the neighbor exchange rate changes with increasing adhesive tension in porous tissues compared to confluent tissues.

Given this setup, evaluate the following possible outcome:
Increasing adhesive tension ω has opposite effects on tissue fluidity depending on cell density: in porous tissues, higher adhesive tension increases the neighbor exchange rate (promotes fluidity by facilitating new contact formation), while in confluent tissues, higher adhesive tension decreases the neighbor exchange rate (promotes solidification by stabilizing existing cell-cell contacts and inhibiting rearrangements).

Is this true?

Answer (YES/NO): NO